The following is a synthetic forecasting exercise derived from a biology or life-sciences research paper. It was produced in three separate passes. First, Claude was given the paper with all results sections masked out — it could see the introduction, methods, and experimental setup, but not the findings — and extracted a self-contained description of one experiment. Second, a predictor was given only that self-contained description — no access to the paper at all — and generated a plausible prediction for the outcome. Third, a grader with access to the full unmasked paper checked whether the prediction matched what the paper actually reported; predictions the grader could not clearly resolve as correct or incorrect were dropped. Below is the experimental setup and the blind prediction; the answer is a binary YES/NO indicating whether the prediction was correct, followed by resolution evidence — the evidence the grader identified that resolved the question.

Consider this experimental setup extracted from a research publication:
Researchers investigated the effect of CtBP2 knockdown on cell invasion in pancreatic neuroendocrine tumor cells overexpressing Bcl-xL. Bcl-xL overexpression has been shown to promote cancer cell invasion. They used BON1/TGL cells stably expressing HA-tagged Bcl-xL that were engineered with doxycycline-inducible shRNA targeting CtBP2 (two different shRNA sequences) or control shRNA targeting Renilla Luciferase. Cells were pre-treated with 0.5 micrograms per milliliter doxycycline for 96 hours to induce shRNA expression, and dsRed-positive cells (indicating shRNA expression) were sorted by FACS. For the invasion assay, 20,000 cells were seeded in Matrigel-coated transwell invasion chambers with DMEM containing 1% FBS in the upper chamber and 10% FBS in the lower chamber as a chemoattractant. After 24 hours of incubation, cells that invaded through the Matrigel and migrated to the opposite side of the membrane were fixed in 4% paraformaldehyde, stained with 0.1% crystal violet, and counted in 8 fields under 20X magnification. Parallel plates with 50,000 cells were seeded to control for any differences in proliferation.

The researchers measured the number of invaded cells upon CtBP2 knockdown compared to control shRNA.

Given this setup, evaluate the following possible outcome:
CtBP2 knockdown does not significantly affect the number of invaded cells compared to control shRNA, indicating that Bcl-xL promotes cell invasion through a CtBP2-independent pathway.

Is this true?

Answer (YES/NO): NO